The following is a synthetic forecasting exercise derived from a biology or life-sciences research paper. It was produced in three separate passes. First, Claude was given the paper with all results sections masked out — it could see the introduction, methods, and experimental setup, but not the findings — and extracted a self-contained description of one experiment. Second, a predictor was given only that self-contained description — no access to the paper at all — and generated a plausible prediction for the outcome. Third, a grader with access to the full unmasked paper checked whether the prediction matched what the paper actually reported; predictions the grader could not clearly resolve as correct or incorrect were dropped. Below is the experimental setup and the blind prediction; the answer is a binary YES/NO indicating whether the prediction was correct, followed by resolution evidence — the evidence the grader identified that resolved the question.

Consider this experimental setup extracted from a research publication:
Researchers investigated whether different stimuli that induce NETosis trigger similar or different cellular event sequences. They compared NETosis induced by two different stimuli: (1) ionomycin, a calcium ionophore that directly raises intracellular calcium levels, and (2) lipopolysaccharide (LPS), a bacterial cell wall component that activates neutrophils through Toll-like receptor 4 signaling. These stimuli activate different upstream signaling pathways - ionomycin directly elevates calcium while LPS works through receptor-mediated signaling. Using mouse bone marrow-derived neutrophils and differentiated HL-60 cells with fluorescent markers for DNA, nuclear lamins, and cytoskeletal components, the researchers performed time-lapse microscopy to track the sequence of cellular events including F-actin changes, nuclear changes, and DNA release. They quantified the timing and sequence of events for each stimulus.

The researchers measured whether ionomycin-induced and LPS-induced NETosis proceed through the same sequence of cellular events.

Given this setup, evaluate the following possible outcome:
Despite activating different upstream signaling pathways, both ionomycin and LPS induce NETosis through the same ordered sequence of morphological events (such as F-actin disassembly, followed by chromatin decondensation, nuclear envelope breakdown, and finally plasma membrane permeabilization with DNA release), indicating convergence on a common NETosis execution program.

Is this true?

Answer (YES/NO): YES